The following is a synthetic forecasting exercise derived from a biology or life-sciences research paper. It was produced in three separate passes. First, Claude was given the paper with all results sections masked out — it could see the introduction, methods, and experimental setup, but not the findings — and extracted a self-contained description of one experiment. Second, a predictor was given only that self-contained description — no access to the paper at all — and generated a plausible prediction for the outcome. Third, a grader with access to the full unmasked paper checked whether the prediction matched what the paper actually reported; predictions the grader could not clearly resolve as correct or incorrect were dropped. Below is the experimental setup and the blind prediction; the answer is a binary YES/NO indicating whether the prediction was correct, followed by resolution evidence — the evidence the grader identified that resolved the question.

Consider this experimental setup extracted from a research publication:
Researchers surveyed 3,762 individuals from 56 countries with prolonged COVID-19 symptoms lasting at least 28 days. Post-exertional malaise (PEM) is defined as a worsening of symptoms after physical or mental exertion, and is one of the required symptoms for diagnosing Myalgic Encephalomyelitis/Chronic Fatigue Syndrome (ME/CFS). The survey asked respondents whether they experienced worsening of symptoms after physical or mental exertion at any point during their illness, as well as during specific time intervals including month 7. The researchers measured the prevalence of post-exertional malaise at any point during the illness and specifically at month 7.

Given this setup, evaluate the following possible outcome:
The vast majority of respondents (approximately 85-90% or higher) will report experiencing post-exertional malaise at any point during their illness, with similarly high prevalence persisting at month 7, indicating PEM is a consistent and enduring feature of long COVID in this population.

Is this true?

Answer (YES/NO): NO